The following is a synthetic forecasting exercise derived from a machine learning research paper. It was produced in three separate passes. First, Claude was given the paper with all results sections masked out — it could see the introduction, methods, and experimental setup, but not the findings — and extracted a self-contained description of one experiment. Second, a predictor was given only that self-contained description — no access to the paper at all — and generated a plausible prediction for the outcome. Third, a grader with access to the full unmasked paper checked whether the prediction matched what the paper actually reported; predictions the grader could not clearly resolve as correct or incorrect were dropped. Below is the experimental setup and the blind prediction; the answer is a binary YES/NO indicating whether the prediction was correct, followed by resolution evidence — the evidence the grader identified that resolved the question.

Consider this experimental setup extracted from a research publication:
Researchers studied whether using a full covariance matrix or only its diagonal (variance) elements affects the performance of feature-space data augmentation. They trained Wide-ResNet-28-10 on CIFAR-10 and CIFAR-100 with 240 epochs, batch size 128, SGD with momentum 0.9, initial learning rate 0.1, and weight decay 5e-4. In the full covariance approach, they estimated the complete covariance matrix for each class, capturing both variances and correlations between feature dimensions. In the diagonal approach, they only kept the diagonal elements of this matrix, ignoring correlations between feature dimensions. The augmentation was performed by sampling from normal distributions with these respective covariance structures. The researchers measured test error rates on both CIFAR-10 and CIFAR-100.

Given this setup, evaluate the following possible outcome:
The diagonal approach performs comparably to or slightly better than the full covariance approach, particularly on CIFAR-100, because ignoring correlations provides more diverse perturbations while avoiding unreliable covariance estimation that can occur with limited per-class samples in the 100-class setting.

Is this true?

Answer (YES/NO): NO